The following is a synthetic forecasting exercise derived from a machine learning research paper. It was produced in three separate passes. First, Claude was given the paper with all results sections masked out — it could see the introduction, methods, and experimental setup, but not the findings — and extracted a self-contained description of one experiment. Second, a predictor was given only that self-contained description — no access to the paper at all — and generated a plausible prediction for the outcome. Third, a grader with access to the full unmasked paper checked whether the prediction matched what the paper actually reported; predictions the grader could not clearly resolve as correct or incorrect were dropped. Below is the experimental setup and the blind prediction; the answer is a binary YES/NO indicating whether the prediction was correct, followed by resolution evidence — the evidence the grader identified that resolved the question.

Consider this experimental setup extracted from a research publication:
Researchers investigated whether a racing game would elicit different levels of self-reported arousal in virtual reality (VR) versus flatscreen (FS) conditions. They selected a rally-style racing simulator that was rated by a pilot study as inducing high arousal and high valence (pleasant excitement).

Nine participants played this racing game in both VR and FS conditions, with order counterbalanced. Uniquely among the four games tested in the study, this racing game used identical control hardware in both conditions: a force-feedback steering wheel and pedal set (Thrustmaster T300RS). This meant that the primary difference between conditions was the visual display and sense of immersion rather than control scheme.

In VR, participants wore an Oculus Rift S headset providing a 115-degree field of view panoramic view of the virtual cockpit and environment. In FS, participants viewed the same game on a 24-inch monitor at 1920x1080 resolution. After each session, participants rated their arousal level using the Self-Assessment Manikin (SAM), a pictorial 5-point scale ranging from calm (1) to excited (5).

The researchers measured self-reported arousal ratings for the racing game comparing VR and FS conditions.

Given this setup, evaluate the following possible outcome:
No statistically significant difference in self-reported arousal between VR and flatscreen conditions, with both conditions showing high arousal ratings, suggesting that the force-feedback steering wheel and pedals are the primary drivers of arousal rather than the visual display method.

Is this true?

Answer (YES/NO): NO